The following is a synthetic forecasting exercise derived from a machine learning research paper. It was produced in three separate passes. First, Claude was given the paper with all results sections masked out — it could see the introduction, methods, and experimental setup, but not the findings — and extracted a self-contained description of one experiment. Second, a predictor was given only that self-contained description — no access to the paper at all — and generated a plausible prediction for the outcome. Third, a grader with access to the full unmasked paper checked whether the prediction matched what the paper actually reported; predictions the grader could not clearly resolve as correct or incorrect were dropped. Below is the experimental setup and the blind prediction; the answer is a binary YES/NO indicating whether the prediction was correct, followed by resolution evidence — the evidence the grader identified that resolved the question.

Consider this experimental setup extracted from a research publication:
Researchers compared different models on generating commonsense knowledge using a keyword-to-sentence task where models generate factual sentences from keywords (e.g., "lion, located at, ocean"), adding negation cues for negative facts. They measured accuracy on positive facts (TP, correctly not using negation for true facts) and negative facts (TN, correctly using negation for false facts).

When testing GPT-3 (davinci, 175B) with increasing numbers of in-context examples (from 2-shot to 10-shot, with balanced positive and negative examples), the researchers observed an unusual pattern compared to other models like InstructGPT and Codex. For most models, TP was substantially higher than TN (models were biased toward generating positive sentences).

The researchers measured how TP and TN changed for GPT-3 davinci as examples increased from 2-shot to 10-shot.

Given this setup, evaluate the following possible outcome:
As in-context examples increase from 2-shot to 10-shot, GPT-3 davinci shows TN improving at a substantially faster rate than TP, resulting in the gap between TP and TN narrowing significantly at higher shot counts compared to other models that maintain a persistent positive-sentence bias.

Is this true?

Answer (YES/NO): NO